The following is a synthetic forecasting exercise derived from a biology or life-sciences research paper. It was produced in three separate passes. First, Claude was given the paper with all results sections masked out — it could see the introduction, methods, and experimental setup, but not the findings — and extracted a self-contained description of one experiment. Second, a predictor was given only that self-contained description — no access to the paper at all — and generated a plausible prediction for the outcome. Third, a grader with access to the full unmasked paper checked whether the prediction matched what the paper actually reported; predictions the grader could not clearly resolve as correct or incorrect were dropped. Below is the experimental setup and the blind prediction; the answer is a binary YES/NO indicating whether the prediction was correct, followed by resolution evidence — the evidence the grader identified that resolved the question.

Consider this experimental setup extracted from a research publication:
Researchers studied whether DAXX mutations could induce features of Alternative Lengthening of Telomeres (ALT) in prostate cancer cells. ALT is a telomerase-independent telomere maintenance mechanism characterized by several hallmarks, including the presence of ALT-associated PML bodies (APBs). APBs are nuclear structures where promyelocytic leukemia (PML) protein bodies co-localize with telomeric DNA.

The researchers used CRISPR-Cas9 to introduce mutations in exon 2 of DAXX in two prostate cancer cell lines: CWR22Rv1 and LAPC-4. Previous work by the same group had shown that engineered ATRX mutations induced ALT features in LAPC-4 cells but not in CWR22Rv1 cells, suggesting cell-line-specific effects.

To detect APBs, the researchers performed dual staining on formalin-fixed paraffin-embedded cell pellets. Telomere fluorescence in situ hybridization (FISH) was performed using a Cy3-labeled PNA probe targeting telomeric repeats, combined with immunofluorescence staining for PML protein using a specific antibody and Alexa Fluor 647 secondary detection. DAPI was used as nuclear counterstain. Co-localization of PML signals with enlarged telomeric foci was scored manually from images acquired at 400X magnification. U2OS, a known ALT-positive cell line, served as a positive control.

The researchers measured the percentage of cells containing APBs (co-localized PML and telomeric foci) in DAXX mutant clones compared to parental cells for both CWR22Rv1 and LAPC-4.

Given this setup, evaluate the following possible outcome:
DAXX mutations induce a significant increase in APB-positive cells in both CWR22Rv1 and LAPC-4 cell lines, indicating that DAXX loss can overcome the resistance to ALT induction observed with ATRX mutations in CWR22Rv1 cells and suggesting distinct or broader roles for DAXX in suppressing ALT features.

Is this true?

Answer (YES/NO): NO